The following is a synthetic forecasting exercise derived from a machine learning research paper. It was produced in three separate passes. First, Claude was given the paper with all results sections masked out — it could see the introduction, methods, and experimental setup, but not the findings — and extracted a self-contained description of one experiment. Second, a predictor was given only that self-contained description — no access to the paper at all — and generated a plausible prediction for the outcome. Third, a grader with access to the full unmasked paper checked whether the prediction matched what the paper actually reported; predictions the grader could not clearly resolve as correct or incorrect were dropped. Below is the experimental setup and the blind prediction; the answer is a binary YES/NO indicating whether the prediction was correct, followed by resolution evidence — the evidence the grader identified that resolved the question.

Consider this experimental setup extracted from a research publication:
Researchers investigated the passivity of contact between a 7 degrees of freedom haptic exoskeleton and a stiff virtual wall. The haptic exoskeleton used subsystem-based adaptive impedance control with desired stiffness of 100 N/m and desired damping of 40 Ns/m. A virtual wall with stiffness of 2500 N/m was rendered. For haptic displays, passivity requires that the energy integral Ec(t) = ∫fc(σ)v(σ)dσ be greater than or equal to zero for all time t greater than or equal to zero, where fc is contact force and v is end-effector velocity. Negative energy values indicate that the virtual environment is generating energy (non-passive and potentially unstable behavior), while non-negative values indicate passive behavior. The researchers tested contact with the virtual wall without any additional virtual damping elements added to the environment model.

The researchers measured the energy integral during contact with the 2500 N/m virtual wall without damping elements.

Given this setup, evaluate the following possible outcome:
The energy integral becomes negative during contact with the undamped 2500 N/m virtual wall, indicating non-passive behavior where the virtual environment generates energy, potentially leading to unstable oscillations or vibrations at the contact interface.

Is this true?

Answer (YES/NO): YES